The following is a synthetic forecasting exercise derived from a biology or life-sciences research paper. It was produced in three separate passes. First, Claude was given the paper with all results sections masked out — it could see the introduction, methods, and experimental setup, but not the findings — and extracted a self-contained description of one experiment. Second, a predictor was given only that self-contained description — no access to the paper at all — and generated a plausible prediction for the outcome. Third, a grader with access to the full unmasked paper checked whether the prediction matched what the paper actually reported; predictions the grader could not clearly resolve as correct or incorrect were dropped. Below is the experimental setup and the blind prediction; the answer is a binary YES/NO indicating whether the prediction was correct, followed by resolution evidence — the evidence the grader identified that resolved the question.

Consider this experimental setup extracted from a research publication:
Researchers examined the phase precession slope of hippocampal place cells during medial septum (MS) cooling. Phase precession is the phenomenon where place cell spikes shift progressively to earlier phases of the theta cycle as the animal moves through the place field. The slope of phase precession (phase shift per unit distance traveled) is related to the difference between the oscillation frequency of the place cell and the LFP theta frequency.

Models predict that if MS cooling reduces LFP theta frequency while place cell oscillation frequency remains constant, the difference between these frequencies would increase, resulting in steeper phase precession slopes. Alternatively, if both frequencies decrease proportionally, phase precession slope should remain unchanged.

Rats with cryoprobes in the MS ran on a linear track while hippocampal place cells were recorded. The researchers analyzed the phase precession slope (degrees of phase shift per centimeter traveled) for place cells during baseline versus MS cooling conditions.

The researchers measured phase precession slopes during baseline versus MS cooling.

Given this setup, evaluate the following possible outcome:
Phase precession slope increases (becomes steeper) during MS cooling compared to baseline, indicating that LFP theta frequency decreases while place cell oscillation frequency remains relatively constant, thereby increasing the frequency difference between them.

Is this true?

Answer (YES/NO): NO